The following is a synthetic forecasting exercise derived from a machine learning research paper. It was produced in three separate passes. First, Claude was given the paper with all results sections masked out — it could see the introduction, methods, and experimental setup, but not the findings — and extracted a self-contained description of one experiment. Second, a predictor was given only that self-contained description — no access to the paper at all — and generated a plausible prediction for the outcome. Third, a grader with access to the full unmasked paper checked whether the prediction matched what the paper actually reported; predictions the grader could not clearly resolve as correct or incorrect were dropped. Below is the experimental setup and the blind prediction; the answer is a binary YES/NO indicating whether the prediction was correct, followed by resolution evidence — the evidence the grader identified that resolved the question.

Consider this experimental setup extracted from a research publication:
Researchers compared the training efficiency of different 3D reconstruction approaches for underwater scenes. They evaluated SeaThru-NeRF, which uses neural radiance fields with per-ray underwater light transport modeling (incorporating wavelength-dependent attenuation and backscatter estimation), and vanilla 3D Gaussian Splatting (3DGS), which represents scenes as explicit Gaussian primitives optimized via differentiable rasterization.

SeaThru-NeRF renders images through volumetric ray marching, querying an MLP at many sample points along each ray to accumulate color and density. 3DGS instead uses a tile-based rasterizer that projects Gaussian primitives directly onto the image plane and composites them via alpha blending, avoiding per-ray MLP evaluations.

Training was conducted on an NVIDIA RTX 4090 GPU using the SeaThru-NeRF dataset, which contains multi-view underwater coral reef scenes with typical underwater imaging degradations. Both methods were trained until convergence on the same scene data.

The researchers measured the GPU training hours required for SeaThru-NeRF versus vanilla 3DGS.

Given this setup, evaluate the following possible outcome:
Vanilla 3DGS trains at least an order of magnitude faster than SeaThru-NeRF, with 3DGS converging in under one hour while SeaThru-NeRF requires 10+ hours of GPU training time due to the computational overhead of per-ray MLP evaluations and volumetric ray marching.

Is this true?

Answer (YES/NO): YES